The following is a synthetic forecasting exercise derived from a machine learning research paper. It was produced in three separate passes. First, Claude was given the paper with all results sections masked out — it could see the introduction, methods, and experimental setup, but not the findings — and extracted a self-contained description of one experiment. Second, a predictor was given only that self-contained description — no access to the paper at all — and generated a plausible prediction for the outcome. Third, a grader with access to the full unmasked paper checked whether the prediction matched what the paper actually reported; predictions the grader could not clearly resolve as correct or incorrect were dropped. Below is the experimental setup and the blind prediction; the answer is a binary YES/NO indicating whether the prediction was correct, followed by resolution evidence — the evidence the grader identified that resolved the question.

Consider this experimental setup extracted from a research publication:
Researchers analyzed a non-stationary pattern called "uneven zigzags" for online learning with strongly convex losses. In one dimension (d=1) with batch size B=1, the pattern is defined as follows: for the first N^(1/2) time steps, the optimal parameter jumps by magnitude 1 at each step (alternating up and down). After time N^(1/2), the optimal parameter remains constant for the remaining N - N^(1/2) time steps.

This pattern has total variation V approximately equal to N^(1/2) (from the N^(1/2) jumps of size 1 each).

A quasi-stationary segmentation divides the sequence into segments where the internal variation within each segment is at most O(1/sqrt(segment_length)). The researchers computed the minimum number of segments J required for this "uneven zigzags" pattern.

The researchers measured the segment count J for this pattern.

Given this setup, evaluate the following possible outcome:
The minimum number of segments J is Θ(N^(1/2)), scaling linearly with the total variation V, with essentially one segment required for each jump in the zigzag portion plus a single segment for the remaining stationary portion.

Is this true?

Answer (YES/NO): YES